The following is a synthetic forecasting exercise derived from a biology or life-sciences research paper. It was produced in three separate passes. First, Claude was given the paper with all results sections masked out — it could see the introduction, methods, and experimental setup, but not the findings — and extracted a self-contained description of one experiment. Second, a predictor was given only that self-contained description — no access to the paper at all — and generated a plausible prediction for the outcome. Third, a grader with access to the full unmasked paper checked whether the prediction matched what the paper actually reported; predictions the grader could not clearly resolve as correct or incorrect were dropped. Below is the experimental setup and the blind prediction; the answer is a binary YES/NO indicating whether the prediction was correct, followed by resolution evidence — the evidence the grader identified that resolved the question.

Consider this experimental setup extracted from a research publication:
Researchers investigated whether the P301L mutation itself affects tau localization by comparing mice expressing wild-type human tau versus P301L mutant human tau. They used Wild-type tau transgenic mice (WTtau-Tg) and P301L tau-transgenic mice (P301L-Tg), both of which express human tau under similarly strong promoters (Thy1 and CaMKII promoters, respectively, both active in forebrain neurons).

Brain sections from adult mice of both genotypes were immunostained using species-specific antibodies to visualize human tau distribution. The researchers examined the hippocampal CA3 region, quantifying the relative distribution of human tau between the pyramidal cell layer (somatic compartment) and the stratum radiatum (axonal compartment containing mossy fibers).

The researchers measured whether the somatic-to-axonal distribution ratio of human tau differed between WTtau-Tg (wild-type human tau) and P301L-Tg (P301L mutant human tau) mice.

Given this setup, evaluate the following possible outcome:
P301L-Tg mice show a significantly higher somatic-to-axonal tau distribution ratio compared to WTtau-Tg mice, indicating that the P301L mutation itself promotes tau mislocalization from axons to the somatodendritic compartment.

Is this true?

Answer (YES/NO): NO